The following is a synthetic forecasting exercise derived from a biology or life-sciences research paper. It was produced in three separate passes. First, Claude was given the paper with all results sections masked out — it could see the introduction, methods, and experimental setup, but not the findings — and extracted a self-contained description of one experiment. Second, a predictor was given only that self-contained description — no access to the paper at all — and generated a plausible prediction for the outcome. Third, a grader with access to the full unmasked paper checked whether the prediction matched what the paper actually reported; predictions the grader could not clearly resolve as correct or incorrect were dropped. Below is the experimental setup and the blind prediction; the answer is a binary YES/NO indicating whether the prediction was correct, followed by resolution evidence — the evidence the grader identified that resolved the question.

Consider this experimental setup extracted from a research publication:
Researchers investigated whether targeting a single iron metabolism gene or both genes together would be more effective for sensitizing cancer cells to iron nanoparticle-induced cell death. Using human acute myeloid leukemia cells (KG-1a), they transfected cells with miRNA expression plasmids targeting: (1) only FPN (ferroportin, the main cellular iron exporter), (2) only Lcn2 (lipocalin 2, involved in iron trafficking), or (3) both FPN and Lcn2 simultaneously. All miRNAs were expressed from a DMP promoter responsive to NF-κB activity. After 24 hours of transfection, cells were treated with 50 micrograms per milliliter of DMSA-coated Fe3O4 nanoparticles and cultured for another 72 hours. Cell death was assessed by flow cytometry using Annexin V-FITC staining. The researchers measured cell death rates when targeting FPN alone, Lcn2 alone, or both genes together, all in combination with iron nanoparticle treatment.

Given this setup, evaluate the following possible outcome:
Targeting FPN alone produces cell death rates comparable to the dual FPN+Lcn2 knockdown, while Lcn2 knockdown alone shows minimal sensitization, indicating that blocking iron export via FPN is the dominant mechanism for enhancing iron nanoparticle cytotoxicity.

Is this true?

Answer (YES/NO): NO